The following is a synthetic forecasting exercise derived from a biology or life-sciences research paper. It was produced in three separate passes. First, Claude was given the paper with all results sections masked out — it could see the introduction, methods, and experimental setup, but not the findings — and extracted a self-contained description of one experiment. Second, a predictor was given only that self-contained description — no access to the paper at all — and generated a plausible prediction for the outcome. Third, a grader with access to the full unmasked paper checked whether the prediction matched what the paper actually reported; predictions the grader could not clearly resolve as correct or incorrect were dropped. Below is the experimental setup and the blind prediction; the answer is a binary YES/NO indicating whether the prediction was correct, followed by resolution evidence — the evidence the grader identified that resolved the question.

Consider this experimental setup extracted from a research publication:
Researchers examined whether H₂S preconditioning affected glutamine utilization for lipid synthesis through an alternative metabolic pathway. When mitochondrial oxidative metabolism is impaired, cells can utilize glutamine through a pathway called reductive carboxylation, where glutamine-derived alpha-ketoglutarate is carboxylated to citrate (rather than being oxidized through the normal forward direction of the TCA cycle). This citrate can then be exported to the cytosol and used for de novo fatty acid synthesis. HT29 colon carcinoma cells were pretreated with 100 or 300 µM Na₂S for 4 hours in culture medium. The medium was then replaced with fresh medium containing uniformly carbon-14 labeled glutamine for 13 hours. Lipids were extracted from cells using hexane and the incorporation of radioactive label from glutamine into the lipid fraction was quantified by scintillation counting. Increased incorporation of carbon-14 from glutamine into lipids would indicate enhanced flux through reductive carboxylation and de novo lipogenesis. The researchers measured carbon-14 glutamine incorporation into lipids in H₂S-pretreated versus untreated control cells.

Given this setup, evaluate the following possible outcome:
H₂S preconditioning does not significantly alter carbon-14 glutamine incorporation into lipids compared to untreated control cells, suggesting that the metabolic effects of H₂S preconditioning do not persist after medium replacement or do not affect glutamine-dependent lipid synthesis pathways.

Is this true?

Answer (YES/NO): NO